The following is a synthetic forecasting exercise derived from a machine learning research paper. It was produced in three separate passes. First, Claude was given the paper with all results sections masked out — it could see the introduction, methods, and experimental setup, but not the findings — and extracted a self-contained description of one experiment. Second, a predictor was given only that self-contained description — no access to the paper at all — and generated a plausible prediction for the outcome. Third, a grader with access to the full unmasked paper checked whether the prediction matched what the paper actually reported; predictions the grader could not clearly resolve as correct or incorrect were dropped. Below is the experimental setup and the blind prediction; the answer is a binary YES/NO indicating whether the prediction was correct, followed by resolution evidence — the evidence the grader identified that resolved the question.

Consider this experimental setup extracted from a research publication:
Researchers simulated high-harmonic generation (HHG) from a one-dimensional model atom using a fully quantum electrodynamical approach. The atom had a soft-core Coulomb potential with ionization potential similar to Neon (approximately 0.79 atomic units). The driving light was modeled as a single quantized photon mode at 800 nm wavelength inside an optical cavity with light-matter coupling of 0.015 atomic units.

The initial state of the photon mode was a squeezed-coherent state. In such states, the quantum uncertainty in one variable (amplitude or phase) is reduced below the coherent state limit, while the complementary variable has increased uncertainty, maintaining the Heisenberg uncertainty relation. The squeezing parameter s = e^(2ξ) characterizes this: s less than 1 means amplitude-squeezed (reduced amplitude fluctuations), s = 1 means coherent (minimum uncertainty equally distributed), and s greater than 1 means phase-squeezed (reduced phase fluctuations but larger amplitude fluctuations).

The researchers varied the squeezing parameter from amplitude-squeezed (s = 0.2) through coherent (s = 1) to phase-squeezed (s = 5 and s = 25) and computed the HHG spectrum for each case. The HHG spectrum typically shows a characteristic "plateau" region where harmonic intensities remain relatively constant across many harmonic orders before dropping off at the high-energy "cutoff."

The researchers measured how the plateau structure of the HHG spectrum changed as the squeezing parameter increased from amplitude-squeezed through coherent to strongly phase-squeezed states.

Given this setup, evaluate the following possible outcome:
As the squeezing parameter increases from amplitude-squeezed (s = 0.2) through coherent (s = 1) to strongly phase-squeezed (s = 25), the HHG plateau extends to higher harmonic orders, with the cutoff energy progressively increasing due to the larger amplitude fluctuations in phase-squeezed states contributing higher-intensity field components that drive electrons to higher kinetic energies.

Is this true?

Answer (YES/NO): NO